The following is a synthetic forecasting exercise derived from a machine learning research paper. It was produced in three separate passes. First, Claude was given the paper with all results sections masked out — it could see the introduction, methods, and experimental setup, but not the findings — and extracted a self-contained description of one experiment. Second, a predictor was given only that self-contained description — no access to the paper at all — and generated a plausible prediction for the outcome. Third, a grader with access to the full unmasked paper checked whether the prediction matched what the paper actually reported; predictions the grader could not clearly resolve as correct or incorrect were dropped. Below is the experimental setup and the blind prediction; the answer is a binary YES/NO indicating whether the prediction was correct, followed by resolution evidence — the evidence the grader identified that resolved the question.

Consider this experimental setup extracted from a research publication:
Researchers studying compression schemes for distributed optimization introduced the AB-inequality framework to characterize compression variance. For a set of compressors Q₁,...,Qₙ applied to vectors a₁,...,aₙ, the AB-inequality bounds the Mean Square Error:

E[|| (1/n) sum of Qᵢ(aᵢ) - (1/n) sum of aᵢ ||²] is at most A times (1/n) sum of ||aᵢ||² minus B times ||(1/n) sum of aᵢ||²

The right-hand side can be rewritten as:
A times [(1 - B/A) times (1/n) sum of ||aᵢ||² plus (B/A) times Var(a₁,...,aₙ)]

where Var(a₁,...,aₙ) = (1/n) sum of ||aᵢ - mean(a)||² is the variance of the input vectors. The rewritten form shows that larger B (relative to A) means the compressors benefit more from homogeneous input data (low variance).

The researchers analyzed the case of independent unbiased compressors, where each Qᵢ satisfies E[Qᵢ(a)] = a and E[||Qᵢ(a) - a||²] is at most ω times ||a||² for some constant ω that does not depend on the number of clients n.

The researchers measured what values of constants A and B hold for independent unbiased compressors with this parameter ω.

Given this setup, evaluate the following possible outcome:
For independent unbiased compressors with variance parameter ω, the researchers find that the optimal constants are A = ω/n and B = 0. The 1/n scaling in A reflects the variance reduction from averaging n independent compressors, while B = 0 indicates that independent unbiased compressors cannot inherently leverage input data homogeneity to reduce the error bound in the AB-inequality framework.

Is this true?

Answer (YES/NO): YES